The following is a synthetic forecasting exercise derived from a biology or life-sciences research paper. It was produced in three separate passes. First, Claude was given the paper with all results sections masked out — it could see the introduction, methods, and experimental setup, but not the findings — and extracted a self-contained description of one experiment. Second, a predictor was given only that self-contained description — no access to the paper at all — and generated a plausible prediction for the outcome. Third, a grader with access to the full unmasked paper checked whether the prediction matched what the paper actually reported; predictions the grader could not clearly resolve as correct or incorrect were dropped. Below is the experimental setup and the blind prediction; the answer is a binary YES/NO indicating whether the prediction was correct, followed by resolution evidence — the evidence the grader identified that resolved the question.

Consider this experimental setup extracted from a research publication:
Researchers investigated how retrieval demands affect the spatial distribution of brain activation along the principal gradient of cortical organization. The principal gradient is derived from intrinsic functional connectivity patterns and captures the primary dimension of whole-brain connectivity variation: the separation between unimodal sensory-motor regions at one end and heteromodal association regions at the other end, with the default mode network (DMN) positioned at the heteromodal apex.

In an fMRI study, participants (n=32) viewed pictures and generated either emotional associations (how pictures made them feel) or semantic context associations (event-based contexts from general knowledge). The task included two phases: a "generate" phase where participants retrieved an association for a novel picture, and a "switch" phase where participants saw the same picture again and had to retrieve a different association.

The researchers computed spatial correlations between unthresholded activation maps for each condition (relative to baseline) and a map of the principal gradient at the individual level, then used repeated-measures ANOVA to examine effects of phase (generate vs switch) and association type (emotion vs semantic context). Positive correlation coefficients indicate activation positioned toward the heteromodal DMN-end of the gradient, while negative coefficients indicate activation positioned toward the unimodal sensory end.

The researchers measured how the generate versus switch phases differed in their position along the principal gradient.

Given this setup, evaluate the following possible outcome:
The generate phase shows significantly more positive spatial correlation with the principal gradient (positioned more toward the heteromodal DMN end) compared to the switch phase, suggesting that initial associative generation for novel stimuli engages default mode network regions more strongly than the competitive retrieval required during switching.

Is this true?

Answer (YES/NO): NO